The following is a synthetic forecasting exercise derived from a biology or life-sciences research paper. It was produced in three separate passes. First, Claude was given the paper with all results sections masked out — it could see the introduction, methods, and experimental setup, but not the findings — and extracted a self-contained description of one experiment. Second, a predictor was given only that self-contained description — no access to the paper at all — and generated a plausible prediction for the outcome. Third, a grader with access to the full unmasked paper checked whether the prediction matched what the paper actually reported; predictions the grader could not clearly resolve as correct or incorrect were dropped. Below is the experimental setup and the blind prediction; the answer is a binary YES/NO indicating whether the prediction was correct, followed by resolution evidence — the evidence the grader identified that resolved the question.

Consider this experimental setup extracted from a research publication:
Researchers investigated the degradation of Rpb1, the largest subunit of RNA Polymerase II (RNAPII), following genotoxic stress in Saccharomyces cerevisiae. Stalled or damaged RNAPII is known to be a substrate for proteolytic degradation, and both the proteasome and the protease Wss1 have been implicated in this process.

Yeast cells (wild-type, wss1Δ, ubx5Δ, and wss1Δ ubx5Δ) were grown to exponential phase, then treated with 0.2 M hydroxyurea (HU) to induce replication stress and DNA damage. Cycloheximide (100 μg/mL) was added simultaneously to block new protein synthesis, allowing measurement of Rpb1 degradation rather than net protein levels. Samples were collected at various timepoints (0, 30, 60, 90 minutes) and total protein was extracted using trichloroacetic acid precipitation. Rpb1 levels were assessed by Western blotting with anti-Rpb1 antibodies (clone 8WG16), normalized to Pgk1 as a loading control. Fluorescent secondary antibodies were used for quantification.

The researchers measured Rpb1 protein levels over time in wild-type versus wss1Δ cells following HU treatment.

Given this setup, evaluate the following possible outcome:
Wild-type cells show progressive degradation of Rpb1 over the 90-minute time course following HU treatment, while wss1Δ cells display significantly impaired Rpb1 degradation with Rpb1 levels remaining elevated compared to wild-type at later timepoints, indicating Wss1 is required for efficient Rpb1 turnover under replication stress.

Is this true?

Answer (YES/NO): YES